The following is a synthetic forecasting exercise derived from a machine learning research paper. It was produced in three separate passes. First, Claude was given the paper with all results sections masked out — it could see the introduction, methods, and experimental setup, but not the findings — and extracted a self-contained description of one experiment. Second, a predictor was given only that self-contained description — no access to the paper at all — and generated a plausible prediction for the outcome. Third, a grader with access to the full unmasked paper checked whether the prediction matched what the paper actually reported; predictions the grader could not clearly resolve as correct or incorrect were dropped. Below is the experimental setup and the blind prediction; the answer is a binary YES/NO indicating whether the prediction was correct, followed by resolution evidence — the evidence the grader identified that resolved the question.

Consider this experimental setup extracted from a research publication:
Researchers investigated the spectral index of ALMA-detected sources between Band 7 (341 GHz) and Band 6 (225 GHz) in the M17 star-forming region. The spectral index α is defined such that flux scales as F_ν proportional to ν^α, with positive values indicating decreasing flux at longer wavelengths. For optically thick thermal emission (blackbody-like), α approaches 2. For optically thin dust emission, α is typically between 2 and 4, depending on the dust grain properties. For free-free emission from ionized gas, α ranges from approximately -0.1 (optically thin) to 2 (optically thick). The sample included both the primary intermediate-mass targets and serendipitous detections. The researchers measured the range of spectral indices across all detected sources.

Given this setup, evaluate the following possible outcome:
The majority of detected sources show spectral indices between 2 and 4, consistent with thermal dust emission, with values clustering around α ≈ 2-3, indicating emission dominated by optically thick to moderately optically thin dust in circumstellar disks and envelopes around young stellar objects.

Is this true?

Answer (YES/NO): NO